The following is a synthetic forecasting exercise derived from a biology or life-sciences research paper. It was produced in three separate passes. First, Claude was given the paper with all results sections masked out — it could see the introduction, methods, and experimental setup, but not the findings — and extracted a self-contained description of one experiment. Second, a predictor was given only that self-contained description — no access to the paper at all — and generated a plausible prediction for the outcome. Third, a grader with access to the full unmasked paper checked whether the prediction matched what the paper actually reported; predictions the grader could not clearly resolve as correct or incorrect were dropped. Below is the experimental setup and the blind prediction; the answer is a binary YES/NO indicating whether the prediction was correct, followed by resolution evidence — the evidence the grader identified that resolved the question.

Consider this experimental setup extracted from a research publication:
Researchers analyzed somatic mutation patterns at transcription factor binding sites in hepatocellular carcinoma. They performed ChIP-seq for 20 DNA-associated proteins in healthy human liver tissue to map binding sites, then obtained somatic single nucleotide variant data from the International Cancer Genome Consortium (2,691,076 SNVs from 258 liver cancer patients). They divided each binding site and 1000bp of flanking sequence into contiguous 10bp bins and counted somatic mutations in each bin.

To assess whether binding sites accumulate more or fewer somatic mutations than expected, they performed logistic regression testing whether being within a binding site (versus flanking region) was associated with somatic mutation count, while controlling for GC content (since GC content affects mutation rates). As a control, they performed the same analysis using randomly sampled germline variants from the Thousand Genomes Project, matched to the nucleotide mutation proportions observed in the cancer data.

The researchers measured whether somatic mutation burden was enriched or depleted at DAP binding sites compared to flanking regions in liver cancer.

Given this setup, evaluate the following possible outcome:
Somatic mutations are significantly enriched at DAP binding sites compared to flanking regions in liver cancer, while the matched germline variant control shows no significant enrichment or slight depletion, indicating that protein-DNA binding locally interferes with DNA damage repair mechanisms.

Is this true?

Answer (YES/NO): NO